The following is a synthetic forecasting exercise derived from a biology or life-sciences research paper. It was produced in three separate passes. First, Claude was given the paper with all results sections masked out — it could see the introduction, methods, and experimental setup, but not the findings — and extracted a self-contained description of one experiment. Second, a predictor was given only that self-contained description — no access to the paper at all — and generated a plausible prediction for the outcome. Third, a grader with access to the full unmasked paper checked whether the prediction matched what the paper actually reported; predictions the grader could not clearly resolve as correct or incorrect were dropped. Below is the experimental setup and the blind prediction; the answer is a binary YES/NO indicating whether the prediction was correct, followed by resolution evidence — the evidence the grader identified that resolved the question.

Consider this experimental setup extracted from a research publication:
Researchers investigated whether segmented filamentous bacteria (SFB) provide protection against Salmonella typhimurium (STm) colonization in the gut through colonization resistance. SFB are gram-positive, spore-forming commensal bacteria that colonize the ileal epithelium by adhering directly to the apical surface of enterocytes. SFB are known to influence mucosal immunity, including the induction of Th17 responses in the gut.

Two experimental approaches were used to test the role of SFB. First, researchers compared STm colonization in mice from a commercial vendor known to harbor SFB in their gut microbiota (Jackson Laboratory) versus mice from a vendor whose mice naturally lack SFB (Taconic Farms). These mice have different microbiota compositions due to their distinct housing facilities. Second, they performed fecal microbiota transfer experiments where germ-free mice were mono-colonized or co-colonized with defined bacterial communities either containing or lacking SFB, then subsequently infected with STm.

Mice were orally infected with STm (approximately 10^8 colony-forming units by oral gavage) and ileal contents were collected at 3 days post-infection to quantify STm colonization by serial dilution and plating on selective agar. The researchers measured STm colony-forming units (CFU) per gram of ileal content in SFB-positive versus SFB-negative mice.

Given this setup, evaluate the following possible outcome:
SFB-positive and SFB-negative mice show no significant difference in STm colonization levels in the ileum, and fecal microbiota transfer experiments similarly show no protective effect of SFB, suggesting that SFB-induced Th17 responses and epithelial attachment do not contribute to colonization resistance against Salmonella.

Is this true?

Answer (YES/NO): NO